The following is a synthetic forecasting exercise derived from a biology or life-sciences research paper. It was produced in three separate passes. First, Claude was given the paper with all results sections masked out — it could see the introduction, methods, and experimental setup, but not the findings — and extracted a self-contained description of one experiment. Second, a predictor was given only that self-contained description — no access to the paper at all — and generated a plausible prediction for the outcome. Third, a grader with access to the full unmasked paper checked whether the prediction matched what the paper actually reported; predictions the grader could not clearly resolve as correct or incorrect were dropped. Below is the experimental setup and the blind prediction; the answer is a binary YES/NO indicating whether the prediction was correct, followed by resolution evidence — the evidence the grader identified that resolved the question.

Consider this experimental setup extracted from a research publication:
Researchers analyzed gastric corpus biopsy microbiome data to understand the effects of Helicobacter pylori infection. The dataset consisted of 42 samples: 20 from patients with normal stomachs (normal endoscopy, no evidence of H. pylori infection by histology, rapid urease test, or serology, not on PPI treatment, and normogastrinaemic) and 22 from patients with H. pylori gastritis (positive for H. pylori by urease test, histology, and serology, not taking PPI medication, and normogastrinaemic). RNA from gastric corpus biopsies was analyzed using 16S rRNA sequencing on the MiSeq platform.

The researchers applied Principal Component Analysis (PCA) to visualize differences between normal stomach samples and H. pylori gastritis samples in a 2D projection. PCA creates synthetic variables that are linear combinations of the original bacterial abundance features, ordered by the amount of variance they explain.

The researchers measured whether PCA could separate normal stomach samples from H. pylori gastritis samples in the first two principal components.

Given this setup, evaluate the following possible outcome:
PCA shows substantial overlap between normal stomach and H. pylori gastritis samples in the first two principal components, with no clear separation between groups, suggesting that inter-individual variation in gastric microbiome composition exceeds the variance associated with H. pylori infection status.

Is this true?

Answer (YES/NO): NO